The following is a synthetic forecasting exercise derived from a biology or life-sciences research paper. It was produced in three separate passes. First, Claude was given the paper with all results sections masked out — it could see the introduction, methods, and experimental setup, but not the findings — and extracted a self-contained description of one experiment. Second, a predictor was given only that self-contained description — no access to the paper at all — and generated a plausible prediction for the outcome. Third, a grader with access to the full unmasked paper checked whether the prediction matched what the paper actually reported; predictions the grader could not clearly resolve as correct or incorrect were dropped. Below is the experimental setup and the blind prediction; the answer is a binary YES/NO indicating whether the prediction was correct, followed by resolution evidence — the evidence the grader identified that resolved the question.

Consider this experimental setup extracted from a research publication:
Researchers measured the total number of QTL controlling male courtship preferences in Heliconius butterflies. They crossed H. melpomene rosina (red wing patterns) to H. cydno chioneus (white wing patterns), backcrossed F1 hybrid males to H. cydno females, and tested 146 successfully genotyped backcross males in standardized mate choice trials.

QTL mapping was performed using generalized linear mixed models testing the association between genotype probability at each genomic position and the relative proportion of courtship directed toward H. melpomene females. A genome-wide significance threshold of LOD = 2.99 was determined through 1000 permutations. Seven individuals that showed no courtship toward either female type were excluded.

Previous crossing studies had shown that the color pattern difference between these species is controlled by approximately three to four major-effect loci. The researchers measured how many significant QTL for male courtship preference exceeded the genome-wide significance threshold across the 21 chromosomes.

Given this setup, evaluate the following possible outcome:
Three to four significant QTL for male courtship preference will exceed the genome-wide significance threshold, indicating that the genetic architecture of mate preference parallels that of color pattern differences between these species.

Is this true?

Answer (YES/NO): YES